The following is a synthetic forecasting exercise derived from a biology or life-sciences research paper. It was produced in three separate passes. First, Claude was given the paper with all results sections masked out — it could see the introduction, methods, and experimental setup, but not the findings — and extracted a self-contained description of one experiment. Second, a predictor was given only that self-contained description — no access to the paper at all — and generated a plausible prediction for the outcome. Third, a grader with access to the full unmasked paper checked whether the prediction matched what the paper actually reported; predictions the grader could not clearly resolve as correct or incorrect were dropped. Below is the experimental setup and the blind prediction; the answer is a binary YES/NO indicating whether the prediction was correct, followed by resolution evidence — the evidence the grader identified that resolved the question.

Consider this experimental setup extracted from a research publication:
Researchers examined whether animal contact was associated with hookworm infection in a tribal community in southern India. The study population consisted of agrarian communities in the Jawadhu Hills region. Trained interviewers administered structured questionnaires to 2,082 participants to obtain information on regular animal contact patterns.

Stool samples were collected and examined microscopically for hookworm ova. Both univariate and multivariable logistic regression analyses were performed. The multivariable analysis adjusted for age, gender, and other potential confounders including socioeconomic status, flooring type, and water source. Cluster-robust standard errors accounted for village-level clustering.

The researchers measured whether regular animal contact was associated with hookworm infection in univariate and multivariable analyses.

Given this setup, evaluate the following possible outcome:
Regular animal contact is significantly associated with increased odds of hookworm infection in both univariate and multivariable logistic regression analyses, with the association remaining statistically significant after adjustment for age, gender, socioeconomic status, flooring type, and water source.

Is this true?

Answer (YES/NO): NO